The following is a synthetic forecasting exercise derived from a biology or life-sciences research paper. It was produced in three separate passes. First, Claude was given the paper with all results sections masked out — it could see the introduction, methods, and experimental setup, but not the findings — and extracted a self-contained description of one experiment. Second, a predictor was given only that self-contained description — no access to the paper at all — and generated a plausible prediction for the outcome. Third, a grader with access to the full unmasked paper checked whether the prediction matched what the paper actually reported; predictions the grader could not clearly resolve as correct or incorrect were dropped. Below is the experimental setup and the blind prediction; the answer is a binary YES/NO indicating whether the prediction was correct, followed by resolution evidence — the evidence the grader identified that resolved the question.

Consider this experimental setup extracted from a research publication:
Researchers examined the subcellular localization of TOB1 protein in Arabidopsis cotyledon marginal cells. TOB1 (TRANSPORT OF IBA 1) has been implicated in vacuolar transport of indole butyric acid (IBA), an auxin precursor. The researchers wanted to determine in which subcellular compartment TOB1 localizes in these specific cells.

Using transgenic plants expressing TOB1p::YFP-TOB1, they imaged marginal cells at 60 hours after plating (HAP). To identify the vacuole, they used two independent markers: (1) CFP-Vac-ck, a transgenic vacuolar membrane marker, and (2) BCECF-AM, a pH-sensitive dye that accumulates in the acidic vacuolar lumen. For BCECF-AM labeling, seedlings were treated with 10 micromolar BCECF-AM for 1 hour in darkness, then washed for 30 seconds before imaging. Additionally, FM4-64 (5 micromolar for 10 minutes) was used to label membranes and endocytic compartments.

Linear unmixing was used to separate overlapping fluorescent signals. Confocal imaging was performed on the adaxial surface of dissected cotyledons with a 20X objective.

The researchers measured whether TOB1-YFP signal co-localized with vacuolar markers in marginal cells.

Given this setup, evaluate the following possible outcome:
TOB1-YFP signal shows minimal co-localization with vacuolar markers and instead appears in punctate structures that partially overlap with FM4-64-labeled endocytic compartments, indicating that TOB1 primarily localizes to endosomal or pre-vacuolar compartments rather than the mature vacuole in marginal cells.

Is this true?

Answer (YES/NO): NO